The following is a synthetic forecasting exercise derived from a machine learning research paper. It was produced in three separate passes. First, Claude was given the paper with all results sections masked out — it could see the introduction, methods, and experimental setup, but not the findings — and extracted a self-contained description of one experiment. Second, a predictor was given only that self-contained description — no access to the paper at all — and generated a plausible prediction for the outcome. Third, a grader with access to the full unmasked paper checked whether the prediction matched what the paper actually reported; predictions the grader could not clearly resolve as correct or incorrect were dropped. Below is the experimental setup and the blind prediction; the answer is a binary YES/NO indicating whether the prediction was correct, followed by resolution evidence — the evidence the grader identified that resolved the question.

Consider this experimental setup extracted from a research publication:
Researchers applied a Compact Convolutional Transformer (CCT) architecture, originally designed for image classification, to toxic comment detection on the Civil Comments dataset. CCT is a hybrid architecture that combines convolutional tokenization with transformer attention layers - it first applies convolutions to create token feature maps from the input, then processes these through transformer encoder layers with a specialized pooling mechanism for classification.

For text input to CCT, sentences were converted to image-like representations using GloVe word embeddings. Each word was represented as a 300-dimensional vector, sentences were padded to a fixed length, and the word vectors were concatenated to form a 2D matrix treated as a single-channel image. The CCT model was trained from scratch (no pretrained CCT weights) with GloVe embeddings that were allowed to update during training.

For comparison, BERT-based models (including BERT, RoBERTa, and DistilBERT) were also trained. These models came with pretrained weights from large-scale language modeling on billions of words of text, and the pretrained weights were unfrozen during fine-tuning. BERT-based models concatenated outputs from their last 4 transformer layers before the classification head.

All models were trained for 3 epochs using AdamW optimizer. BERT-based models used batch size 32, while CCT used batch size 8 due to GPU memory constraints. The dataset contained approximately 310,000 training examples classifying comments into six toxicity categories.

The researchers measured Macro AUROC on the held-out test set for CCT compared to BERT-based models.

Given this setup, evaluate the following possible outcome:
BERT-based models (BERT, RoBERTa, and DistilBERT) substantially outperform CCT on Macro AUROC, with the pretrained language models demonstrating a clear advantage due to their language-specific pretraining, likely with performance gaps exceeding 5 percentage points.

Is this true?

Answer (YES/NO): NO